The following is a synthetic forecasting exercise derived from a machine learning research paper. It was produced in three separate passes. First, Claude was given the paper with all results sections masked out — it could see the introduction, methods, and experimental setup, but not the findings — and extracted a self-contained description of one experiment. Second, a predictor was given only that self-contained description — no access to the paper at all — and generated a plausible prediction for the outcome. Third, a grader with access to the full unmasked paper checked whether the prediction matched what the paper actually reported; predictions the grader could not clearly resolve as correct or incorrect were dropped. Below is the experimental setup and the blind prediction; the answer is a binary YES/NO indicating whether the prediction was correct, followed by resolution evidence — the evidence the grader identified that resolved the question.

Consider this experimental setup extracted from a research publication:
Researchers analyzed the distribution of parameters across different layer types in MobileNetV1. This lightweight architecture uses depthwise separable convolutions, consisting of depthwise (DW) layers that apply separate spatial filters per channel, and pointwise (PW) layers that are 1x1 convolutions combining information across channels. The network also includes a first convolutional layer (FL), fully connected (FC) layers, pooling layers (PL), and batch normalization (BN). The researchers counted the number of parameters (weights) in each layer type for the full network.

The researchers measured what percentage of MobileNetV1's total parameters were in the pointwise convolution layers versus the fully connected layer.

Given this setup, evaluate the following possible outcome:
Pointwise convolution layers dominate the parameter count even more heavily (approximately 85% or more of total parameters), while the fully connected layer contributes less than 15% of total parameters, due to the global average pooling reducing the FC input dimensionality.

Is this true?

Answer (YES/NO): NO